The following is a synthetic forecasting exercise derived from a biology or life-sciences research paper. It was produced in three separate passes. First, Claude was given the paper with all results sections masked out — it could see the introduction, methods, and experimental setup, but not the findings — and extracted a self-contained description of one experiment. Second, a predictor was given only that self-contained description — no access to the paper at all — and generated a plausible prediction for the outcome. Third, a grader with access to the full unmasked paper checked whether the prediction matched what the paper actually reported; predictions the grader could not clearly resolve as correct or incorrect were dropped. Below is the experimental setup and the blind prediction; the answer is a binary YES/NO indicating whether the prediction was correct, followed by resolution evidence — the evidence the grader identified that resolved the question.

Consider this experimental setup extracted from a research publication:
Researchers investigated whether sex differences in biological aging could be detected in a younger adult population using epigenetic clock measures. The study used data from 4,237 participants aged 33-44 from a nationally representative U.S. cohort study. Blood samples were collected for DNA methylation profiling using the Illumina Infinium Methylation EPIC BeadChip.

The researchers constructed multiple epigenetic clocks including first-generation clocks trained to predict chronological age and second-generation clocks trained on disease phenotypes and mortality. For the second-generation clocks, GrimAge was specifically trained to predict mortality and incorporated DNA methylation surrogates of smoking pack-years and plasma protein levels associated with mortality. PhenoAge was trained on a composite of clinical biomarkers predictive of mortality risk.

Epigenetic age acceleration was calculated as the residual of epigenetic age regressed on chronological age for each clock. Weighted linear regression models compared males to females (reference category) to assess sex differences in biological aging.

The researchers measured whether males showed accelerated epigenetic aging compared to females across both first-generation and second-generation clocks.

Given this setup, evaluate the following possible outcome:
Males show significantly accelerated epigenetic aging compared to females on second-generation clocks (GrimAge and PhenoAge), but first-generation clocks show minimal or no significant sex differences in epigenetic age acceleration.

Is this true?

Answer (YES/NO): NO